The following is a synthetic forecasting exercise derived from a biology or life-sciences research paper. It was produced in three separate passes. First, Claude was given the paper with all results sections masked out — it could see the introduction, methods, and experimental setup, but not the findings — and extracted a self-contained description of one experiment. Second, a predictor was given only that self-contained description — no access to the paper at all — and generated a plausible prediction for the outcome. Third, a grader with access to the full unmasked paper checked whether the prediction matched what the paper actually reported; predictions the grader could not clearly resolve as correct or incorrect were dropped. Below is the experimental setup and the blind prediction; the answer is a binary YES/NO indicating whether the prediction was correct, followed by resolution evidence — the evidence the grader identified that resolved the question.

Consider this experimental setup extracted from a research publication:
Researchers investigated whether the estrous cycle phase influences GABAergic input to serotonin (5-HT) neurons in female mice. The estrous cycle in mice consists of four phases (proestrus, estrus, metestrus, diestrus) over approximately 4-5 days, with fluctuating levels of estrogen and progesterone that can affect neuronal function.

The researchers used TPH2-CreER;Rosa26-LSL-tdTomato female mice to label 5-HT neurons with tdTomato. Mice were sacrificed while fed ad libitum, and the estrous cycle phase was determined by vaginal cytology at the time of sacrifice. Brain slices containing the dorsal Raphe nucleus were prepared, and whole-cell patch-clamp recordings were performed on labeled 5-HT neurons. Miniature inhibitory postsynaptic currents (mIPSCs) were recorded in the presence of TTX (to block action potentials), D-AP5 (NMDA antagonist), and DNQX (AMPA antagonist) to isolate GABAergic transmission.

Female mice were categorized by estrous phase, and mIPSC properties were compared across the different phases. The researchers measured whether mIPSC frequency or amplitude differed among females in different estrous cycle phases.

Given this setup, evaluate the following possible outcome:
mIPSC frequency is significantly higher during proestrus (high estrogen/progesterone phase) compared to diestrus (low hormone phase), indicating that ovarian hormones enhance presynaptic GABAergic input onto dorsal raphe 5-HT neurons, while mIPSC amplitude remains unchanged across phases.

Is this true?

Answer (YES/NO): NO